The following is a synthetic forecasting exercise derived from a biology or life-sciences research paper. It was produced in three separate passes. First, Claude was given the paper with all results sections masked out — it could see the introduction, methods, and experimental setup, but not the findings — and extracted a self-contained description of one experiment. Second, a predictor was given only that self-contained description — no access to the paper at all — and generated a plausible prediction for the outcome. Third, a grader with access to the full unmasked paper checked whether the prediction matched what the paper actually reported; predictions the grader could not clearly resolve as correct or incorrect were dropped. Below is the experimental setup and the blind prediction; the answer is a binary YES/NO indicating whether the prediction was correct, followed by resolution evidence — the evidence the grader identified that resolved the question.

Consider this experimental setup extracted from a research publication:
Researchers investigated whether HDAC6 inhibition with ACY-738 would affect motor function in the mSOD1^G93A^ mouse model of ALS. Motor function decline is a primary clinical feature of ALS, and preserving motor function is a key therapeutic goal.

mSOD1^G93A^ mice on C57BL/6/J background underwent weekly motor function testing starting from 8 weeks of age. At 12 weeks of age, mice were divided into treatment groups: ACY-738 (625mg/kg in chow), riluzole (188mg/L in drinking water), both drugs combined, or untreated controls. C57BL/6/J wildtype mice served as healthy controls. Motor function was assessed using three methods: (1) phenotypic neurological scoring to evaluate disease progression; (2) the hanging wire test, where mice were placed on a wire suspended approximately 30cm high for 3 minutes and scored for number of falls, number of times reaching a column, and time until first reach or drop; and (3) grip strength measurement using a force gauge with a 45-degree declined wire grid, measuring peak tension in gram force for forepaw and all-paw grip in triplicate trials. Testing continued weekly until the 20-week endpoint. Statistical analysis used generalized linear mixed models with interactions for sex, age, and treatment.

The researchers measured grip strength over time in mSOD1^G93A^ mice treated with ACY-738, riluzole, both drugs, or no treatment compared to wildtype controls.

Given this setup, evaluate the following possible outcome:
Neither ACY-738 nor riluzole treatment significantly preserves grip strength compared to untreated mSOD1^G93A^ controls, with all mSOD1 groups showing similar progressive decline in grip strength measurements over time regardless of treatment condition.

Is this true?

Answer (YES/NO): NO